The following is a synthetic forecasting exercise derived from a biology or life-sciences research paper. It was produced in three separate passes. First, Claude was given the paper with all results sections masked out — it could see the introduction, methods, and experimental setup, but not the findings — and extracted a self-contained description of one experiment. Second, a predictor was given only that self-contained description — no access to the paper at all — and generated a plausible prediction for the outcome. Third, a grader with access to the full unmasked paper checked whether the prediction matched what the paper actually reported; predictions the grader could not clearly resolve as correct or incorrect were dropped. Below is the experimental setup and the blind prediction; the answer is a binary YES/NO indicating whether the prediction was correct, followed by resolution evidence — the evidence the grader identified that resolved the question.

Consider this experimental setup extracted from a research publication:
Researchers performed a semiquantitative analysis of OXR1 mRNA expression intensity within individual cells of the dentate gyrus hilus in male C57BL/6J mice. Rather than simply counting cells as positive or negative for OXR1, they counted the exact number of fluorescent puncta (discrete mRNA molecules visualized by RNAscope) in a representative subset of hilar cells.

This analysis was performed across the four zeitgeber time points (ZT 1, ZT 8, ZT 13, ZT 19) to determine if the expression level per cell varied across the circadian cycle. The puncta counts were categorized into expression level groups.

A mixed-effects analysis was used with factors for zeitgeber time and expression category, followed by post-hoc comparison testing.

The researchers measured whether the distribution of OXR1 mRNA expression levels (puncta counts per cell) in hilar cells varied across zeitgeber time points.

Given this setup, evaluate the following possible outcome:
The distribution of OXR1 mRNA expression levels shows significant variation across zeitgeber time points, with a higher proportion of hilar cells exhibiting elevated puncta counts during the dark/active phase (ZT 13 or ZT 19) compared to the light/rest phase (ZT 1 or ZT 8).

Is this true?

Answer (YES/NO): YES